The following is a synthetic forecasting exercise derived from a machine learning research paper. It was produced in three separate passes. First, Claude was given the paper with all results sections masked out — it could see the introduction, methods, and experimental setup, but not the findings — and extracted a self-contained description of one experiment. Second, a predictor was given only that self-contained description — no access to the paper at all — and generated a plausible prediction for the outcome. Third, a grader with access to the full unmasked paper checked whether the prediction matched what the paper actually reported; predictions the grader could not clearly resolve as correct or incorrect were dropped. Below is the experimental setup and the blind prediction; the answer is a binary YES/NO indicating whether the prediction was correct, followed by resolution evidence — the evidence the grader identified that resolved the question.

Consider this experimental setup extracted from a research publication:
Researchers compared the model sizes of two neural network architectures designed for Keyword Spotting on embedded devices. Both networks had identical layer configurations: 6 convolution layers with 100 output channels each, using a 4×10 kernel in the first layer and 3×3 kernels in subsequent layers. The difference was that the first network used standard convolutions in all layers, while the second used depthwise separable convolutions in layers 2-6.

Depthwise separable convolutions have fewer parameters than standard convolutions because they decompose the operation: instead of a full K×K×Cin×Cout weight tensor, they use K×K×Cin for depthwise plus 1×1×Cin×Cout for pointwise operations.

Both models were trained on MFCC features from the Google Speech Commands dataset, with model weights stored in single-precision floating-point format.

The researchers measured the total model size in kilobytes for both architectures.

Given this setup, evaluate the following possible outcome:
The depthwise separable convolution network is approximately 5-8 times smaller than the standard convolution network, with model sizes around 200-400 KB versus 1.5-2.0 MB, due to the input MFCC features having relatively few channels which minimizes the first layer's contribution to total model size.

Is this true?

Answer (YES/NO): NO